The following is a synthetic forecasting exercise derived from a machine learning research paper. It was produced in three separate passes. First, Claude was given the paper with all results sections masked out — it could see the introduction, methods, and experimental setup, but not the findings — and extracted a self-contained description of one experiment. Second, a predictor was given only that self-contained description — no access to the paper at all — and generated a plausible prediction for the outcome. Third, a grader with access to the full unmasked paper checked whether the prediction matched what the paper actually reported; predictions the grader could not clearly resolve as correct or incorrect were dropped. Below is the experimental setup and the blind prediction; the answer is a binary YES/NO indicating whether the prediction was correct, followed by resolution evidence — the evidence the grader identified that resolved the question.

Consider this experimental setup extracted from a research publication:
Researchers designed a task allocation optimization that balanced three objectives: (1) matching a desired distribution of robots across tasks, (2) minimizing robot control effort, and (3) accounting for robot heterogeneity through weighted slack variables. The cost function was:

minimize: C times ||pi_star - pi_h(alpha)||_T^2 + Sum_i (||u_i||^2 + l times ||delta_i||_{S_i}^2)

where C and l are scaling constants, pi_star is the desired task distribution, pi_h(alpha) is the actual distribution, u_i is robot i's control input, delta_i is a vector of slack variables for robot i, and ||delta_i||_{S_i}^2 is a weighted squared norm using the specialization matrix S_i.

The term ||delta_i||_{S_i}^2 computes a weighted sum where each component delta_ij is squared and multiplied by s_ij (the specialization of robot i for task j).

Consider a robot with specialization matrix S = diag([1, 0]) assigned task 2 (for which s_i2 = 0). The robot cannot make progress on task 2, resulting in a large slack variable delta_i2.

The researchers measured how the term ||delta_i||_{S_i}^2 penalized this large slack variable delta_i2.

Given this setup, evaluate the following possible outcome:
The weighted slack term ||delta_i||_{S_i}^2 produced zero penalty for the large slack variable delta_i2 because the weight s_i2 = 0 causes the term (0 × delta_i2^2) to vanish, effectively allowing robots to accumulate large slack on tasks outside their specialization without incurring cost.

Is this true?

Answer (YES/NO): YES